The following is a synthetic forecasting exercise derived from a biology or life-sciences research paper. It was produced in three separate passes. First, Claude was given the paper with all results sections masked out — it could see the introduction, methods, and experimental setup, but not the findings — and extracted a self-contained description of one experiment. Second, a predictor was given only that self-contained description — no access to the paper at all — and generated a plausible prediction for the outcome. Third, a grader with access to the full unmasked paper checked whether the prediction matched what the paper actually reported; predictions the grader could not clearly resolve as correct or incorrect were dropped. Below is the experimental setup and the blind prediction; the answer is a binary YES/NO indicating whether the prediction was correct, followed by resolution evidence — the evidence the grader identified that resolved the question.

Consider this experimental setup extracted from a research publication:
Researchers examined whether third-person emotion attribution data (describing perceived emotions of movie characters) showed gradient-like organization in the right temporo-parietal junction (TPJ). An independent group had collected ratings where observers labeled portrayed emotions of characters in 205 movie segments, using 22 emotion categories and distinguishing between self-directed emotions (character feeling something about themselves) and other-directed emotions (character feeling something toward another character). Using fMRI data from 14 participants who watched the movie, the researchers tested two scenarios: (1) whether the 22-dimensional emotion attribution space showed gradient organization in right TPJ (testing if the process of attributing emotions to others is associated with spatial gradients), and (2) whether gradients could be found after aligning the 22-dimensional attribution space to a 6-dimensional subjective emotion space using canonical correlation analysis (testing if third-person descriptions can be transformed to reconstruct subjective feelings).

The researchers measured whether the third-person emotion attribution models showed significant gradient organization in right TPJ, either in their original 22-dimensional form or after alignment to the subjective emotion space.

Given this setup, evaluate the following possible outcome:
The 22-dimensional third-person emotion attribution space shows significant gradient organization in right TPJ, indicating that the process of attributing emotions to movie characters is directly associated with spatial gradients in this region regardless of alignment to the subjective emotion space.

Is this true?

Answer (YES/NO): NO